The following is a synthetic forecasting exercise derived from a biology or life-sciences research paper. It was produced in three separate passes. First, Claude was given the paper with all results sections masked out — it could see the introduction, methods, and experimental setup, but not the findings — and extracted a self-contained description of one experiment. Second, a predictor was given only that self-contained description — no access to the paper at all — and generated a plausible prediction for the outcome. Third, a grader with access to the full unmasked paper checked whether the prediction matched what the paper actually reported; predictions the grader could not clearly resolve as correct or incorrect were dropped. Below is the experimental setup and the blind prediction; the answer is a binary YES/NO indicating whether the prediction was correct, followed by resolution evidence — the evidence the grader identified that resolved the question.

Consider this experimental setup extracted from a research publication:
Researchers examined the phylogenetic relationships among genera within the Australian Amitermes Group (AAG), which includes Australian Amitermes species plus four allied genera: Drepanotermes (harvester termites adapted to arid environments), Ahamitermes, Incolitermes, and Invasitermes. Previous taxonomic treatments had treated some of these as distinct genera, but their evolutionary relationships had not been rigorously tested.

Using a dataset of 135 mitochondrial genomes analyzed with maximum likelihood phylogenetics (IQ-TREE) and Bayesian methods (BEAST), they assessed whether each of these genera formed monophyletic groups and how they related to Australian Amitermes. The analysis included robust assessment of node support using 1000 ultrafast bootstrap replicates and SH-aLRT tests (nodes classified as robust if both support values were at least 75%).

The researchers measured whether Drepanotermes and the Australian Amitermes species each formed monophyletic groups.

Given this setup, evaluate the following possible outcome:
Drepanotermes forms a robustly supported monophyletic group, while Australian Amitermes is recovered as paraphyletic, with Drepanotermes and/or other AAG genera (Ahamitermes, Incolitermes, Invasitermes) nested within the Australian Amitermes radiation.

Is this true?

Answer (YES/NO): YES